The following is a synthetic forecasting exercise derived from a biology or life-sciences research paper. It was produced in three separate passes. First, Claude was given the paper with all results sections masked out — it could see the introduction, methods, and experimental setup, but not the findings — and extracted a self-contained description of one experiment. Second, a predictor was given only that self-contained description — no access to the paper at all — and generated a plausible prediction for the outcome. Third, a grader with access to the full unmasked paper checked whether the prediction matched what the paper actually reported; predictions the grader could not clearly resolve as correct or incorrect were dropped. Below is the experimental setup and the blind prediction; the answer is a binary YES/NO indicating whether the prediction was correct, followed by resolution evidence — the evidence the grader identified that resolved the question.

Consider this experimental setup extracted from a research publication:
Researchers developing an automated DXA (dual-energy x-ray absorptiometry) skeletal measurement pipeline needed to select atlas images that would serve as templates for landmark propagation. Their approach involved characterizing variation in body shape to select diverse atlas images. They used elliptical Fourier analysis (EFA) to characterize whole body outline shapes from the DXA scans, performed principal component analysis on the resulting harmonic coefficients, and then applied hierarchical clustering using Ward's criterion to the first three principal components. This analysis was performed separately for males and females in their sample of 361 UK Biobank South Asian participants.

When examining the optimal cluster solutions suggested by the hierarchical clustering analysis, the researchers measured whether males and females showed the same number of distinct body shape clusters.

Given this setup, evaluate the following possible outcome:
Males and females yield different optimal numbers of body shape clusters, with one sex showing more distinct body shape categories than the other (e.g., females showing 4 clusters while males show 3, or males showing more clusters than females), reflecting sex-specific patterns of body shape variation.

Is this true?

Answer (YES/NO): YES